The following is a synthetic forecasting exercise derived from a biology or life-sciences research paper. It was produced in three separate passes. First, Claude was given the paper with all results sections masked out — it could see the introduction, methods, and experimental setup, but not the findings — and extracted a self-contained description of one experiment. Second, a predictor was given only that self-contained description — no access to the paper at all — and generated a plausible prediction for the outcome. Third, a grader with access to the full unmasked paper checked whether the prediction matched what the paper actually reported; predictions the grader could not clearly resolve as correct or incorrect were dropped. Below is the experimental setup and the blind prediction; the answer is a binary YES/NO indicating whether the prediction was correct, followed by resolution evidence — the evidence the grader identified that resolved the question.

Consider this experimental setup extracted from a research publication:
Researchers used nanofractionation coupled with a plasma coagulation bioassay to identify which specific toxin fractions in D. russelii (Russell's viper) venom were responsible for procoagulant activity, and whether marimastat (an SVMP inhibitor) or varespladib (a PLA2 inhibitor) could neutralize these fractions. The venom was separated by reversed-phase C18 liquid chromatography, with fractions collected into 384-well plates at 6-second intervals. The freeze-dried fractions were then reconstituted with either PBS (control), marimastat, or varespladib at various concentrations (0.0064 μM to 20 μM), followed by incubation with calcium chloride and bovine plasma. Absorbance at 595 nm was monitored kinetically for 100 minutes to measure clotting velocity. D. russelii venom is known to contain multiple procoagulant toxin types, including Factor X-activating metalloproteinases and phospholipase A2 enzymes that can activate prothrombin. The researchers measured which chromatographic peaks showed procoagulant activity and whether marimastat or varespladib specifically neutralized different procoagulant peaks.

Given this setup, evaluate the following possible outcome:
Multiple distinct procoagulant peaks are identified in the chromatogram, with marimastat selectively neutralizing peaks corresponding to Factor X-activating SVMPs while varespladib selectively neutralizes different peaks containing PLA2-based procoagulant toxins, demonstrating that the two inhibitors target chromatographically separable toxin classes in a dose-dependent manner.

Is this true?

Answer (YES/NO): NO